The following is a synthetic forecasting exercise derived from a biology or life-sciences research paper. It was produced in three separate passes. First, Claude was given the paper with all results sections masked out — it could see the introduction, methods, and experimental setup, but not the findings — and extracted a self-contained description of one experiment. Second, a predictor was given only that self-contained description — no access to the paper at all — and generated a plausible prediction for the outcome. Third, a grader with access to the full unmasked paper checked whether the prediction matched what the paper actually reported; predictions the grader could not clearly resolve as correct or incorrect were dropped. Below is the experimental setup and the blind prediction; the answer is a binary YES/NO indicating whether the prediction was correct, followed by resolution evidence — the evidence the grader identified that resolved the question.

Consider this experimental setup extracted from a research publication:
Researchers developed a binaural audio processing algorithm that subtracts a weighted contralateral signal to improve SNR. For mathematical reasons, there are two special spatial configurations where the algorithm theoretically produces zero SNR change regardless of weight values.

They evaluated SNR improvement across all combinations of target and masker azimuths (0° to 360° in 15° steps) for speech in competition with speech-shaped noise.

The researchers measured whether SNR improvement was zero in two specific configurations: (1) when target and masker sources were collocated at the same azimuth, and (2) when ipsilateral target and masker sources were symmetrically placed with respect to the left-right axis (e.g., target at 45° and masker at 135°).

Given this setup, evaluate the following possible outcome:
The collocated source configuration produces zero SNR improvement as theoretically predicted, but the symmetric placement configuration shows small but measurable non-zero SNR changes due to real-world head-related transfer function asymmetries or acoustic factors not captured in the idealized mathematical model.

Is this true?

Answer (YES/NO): NO